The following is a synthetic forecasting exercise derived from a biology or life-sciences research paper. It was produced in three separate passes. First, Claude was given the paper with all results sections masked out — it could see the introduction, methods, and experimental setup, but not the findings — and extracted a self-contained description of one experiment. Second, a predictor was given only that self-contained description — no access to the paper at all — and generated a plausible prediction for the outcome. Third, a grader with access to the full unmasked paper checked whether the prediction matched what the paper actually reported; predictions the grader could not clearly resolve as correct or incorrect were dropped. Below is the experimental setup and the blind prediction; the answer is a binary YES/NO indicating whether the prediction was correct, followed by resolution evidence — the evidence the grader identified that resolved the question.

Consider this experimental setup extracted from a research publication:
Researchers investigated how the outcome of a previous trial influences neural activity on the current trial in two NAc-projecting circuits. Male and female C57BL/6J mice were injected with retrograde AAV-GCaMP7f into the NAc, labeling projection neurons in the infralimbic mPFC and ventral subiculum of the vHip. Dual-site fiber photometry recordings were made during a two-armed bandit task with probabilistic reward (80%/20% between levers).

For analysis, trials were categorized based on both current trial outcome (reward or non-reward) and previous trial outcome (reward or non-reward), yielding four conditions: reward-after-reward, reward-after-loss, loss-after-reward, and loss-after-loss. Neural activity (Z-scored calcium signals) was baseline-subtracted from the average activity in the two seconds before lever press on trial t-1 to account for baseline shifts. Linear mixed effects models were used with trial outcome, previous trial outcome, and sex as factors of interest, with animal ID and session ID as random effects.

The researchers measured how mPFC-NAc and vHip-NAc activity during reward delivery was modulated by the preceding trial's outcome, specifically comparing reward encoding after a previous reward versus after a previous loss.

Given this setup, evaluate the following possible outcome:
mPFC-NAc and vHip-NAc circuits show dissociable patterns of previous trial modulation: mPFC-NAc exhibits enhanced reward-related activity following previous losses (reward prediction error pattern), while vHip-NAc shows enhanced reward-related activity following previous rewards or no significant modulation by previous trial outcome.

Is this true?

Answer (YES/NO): NO